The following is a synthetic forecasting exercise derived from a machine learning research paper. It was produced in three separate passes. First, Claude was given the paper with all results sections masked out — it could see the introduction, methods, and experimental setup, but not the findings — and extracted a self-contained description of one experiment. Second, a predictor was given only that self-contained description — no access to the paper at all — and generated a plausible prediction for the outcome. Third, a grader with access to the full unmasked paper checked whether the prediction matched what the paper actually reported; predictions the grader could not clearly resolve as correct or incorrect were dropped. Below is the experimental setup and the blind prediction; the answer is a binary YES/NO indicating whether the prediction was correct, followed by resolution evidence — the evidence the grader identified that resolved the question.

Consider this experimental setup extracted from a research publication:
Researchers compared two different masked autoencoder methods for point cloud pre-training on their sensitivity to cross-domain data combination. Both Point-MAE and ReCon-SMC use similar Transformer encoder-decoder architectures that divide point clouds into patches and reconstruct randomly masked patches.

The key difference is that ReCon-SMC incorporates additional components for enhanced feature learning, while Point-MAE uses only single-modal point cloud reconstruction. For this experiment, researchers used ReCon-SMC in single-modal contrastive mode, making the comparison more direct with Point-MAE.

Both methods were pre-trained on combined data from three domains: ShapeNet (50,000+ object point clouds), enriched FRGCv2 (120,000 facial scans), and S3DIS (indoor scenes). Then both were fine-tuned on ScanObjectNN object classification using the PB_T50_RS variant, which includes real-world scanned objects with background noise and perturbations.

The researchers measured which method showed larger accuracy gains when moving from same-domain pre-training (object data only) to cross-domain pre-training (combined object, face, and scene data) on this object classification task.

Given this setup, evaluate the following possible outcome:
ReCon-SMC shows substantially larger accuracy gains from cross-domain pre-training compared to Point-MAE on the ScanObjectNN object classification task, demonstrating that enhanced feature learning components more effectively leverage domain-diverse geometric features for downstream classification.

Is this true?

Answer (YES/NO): NO